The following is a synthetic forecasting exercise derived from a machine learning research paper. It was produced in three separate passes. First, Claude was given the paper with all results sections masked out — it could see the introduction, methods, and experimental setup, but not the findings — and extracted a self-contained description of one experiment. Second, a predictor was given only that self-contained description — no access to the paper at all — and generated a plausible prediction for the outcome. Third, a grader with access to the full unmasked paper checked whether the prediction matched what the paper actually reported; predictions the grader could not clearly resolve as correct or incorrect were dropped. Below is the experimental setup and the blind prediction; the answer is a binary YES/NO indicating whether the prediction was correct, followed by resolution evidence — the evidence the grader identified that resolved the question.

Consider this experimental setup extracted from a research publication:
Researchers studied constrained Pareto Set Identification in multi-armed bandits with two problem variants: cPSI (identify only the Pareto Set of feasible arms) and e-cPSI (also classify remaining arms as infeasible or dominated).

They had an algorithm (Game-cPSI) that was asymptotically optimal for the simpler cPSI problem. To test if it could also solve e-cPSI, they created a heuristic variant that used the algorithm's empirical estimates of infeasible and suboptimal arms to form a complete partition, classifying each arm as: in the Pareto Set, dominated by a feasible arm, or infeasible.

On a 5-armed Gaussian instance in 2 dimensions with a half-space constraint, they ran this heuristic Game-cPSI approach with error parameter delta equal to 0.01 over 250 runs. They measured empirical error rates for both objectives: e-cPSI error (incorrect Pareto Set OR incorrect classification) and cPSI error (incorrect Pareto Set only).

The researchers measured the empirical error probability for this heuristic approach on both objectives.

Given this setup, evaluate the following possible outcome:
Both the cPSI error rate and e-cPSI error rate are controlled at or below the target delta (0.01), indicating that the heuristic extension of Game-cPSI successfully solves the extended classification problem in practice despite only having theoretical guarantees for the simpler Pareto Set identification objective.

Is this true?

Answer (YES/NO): NO